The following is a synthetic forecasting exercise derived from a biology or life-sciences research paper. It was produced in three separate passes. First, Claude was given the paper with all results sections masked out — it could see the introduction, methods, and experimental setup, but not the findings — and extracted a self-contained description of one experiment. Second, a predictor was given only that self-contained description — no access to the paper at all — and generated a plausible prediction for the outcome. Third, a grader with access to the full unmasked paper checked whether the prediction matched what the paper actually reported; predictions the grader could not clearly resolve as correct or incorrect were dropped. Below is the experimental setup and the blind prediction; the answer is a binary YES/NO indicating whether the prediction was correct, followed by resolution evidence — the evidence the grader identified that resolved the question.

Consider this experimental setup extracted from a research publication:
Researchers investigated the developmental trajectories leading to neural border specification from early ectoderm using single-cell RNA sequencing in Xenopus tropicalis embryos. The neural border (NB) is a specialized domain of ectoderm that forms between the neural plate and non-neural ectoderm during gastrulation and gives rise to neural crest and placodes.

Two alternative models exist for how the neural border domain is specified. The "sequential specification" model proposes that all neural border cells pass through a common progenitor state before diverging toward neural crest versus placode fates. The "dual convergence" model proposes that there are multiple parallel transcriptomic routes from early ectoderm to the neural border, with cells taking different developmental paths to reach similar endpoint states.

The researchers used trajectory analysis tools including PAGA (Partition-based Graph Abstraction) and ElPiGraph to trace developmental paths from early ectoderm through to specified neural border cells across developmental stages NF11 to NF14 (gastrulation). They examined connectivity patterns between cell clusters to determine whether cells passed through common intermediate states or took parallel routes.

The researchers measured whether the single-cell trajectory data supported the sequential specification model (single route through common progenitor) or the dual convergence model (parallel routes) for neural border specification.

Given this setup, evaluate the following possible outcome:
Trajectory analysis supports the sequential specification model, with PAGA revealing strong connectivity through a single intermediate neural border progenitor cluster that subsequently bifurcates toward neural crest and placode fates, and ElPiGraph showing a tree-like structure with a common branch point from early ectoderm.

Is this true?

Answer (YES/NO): NO